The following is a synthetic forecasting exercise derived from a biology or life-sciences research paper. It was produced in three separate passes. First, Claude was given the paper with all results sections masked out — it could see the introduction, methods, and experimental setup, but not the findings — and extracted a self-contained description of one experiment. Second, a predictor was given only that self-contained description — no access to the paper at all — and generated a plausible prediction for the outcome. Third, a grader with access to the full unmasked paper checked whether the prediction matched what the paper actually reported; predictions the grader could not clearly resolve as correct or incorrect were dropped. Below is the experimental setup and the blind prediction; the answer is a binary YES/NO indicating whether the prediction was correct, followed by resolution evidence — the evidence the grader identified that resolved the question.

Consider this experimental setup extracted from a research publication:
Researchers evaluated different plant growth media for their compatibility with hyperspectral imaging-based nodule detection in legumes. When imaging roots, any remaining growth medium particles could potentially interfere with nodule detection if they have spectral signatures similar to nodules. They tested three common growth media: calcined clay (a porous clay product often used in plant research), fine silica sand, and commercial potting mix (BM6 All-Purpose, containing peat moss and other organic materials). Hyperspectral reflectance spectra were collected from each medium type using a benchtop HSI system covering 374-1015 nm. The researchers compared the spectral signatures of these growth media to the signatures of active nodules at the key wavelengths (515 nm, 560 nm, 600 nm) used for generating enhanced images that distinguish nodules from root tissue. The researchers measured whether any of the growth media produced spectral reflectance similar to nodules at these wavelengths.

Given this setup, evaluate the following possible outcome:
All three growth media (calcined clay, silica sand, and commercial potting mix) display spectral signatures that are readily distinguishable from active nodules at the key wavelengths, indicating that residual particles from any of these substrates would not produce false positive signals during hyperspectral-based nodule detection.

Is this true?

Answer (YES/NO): NO